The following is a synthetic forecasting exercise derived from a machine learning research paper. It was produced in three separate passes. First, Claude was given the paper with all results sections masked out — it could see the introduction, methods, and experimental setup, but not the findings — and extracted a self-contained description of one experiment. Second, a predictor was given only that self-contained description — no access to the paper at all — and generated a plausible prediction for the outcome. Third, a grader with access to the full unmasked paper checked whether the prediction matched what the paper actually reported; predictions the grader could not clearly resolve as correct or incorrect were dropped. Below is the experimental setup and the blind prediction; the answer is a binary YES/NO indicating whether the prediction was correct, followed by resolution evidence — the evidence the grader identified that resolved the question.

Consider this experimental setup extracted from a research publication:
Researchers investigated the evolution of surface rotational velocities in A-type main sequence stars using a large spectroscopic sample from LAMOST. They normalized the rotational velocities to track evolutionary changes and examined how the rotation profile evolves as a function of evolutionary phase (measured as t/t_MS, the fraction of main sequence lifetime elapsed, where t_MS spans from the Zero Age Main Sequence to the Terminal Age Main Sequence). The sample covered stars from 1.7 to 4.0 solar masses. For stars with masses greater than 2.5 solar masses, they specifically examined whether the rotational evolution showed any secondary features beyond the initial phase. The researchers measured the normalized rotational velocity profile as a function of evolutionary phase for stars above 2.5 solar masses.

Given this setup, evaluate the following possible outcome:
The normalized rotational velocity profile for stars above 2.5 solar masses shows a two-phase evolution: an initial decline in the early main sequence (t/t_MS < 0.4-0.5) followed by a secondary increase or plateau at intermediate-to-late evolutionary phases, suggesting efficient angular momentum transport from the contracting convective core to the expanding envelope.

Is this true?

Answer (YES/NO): NO